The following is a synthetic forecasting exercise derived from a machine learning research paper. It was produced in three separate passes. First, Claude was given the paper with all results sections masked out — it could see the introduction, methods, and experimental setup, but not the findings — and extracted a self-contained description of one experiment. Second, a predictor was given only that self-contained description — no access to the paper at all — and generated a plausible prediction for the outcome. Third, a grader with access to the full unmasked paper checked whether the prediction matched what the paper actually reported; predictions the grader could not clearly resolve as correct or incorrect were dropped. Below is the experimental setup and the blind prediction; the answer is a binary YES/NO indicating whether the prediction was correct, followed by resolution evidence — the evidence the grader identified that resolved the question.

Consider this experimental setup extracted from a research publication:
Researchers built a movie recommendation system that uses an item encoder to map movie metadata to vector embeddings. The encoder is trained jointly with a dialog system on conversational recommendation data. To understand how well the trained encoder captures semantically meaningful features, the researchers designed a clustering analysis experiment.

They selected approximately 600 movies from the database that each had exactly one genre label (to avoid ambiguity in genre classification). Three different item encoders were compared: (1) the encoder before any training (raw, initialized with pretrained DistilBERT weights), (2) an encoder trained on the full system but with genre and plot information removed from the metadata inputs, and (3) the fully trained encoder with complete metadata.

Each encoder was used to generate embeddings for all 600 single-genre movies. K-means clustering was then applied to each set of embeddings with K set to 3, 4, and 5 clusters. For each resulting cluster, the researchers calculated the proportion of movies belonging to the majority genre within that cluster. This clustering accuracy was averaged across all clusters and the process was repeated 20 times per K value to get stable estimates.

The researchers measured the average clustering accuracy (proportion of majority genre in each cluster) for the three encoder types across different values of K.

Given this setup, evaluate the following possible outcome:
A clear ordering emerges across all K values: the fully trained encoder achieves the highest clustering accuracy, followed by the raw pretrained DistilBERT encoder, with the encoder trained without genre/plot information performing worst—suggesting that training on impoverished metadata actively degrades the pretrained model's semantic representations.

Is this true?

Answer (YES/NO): NO